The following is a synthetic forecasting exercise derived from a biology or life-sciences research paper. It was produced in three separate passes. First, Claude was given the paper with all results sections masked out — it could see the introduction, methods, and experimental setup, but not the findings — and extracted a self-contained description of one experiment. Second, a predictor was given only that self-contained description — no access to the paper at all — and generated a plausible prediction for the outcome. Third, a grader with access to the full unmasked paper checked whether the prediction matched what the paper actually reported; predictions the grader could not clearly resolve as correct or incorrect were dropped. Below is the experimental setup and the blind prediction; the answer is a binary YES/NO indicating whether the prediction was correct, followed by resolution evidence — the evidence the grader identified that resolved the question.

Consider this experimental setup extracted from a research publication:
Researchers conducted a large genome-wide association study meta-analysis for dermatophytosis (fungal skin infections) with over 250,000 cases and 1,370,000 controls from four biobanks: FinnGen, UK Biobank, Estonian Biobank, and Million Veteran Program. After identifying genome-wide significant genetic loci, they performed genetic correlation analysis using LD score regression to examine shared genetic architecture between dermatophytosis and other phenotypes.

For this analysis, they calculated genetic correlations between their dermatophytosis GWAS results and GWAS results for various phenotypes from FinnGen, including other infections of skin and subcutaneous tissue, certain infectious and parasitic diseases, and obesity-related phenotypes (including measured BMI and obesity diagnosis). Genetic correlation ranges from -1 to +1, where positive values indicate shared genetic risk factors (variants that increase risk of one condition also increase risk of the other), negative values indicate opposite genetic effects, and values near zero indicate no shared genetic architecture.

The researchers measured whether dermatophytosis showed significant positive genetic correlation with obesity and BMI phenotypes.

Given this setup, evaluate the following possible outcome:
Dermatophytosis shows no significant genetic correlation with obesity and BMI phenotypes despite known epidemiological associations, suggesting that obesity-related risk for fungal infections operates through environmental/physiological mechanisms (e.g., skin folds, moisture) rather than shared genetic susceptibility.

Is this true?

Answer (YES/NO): NO